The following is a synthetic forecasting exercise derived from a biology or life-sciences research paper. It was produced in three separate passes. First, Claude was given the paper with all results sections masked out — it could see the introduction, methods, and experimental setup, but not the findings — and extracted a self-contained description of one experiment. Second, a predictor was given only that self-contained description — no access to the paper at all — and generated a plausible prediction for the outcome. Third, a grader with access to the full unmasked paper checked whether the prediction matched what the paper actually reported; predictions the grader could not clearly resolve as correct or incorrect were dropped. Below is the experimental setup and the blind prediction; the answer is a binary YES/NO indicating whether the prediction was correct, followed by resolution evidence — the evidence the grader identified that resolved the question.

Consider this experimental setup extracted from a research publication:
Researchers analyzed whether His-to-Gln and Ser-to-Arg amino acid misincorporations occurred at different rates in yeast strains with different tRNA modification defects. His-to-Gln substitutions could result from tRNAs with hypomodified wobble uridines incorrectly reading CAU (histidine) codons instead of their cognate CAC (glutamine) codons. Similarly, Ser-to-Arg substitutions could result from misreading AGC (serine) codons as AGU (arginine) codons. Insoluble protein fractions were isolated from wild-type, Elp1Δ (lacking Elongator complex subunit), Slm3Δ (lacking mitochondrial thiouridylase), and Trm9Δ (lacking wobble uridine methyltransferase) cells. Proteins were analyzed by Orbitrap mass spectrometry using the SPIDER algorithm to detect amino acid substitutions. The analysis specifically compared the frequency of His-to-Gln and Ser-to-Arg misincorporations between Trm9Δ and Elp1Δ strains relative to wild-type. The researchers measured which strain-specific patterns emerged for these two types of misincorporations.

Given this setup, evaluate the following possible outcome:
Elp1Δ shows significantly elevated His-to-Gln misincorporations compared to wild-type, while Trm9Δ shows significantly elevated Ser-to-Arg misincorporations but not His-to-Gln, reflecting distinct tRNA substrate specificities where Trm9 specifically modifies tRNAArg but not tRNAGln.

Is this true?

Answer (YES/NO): NO